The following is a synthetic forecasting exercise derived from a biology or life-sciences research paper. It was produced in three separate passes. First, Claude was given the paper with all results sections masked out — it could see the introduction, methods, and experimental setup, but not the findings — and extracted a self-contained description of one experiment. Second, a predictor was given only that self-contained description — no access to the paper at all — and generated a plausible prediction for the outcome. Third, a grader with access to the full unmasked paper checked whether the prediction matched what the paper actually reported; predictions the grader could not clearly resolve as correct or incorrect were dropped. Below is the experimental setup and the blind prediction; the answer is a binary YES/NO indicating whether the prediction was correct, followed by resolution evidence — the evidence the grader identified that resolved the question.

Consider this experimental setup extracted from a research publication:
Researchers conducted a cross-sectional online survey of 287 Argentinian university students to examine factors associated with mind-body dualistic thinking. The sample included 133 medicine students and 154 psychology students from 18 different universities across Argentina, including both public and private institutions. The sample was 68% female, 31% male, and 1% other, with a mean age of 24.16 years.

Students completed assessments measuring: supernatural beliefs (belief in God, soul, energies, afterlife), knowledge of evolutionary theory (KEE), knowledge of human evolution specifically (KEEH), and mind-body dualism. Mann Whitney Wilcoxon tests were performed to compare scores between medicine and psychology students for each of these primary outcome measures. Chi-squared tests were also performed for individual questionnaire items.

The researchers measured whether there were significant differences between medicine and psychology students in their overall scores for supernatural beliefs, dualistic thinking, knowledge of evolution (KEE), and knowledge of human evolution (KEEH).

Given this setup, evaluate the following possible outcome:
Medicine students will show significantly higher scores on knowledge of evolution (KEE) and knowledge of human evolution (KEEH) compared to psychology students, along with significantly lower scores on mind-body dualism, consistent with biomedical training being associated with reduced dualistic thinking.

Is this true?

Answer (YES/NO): NO